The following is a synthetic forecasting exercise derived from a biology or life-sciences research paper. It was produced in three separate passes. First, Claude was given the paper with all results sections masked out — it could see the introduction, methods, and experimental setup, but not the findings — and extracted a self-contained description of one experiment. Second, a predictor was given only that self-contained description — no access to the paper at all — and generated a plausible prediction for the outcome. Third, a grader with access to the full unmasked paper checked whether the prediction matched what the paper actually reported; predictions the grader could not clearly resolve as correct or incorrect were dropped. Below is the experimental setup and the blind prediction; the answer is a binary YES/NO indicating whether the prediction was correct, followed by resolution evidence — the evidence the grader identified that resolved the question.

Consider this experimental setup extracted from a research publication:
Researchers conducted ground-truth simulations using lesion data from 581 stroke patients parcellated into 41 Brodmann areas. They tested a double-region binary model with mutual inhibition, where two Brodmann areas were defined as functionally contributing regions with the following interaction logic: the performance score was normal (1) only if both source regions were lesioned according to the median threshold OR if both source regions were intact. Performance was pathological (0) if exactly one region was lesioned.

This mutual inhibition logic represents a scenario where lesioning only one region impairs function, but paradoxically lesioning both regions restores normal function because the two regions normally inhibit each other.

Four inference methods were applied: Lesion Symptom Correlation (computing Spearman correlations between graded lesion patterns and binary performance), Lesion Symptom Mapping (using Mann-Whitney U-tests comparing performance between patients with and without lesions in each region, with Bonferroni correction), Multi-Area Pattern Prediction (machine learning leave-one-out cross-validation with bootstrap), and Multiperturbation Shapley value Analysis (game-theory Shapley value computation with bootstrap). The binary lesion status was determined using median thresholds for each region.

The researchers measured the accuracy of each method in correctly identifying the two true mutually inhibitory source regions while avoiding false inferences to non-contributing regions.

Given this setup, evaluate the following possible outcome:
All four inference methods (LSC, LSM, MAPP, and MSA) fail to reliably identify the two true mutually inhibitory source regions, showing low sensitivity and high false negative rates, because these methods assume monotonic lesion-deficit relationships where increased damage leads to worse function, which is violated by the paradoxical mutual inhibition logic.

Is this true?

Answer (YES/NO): NO